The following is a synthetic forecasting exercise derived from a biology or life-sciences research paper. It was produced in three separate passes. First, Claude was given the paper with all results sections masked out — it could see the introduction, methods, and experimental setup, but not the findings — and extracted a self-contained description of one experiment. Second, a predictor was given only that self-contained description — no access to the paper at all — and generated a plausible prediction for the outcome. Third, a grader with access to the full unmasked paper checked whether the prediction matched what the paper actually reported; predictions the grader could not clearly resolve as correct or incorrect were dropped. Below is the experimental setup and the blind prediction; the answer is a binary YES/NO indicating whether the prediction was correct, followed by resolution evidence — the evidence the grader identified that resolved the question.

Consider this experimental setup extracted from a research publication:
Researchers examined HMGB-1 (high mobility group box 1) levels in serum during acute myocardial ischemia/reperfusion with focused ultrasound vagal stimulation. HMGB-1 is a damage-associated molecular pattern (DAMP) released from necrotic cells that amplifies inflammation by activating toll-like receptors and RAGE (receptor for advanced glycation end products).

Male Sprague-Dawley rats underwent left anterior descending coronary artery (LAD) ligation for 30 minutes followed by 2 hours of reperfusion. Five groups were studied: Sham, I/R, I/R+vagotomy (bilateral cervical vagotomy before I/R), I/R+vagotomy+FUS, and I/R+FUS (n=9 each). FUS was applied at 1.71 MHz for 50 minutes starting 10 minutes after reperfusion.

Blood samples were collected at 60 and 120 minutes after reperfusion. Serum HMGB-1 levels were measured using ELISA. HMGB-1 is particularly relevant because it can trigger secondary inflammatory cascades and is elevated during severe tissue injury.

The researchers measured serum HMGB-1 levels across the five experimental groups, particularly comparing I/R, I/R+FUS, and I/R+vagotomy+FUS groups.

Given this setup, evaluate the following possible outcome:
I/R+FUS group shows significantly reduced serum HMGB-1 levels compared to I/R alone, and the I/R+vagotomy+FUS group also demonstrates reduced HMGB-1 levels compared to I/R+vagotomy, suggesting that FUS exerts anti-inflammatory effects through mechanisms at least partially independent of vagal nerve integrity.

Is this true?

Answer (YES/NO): NO